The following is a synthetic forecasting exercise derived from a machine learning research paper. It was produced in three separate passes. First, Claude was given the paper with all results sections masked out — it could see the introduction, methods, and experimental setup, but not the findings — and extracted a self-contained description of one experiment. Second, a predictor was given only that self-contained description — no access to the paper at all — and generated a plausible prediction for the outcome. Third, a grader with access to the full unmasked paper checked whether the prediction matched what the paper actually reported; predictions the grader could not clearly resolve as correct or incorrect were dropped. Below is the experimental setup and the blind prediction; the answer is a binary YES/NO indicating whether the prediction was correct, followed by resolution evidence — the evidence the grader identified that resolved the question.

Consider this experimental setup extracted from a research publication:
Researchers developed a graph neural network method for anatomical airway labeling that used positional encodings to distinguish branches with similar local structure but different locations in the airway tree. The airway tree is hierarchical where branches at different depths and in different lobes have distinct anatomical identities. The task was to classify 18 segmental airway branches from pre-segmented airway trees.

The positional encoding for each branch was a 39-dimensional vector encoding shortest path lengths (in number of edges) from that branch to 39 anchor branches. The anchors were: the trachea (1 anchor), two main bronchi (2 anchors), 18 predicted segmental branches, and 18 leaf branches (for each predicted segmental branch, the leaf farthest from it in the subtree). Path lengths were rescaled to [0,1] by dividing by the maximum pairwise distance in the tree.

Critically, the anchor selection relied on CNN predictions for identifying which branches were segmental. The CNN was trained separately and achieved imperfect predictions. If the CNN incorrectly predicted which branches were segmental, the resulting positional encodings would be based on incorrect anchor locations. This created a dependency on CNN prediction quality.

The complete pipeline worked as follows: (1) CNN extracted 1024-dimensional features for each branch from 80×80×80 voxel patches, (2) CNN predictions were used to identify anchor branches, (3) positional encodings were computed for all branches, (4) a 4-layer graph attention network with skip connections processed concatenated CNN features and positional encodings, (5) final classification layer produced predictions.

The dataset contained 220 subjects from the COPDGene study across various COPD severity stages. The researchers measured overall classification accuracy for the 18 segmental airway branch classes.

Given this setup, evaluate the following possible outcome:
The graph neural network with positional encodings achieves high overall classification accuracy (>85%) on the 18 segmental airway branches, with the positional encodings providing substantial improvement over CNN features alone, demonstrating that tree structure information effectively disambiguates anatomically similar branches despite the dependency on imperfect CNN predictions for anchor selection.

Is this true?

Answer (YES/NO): NO